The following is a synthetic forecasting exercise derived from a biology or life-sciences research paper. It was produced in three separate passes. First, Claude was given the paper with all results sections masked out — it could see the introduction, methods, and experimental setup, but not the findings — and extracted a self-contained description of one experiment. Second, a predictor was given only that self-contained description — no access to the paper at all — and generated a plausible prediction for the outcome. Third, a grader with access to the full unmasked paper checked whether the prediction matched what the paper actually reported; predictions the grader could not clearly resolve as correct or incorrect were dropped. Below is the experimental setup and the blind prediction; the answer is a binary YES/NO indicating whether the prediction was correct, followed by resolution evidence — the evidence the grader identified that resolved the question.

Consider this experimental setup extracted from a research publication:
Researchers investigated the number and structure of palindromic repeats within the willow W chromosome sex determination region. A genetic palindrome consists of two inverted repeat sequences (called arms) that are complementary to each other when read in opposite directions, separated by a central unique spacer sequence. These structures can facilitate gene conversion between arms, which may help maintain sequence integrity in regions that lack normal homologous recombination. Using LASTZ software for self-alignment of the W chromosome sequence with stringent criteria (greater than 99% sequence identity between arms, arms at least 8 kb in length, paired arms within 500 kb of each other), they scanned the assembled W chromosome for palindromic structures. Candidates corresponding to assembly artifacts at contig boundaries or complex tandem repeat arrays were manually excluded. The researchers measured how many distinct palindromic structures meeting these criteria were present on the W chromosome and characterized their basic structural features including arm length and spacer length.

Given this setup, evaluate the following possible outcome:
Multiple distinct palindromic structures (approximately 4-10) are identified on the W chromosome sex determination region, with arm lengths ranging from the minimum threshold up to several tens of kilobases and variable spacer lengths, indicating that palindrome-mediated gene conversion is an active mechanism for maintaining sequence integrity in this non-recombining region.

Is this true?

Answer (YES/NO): NO